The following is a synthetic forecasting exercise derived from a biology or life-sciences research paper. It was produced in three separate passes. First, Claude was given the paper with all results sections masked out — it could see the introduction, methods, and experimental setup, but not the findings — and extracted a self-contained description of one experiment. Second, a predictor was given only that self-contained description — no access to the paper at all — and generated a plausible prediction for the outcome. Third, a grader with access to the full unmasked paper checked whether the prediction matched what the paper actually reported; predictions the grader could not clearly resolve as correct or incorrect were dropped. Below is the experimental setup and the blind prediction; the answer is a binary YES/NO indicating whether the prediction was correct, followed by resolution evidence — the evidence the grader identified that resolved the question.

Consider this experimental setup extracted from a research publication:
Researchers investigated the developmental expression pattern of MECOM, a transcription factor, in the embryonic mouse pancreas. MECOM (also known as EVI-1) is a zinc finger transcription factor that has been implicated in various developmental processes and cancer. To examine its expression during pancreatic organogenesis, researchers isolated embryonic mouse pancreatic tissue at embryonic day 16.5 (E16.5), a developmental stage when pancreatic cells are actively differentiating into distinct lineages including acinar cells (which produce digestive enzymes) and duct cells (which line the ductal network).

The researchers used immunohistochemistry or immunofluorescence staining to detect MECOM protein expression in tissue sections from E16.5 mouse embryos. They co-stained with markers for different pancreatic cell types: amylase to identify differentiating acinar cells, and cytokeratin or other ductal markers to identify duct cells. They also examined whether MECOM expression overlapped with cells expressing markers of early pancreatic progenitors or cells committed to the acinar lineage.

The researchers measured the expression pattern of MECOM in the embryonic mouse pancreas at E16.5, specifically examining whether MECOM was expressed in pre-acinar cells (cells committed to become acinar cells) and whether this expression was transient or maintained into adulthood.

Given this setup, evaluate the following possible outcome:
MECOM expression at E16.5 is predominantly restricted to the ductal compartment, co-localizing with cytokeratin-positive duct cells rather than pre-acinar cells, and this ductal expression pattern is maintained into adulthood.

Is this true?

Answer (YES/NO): NO